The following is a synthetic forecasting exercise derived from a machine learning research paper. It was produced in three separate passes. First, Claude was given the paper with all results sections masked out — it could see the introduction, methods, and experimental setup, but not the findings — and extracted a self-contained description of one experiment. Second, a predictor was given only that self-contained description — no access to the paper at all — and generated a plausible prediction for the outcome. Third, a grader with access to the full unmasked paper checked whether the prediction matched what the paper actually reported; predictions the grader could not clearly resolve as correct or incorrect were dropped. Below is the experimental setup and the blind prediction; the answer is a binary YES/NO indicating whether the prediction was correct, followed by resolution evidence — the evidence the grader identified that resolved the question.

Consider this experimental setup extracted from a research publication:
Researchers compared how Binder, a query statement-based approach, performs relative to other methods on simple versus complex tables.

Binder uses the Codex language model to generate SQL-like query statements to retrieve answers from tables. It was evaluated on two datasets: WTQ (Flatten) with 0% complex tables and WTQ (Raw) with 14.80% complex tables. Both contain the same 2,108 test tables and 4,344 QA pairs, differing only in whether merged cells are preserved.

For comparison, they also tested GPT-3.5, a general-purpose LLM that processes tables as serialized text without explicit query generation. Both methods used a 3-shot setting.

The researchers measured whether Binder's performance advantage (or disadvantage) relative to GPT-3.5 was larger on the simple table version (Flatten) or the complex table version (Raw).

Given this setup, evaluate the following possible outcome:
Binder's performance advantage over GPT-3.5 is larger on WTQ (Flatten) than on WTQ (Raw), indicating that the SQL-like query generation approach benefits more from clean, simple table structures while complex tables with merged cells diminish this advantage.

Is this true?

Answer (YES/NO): YES